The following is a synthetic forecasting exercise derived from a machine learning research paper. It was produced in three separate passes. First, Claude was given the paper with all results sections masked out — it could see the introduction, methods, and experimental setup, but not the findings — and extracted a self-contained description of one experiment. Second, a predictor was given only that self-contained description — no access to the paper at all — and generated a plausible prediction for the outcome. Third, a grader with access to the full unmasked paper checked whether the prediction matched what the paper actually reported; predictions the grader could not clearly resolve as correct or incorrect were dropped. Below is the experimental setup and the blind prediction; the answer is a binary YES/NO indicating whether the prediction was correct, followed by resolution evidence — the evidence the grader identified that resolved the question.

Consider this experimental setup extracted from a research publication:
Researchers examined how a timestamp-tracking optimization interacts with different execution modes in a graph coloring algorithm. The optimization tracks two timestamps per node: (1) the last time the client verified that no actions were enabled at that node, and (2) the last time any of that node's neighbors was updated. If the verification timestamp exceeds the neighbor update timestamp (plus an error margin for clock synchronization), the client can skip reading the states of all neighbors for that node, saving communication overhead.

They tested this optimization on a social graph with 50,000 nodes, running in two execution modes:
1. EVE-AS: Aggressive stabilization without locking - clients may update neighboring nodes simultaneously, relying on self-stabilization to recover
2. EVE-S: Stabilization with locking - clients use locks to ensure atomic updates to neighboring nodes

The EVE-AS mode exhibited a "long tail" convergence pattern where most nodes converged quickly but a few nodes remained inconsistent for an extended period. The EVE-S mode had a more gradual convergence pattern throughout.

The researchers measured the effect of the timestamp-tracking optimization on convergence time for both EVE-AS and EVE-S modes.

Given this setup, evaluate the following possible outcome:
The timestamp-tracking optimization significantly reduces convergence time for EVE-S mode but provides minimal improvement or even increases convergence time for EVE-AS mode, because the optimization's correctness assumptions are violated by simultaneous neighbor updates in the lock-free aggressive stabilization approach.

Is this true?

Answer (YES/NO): NO